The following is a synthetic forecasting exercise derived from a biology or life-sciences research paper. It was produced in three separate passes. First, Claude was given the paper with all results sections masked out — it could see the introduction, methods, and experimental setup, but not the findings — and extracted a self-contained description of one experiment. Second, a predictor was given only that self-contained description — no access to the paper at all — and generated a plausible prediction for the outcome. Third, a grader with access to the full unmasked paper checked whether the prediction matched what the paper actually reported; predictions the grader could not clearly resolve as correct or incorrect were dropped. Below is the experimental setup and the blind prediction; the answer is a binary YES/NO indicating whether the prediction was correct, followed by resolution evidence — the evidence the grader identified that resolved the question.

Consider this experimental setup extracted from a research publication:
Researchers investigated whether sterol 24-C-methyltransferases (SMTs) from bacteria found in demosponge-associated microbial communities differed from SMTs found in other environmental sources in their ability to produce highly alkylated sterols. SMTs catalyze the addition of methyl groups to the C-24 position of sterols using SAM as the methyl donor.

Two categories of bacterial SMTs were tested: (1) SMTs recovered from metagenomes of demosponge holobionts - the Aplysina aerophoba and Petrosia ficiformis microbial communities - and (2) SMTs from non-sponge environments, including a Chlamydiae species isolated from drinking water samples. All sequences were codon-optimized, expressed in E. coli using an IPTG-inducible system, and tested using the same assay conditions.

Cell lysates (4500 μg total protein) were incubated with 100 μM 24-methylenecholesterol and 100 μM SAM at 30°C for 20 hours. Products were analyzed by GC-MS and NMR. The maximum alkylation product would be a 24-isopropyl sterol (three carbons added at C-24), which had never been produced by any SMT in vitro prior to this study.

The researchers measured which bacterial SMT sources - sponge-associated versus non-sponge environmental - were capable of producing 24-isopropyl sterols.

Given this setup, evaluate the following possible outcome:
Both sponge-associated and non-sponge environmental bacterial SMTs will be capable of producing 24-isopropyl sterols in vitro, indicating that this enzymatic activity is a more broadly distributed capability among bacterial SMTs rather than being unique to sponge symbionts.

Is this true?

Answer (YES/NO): YES